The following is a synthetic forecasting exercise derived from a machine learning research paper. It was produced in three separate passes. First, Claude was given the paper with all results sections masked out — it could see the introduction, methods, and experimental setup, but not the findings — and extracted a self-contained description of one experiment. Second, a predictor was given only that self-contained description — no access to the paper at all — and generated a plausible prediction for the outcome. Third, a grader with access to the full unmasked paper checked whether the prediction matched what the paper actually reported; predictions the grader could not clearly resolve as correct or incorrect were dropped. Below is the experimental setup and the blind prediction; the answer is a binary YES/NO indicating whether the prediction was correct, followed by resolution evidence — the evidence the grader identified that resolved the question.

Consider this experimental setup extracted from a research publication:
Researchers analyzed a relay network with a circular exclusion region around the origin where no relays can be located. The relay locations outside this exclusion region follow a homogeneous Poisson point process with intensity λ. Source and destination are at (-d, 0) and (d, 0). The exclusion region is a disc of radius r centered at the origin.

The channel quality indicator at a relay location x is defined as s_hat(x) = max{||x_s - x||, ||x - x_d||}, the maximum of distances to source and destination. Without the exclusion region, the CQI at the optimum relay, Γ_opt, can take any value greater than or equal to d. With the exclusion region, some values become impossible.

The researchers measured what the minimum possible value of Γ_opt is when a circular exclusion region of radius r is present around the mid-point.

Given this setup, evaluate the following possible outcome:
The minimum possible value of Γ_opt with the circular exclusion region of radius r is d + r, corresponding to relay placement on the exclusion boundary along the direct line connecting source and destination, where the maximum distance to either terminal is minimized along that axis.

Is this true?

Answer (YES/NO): NO